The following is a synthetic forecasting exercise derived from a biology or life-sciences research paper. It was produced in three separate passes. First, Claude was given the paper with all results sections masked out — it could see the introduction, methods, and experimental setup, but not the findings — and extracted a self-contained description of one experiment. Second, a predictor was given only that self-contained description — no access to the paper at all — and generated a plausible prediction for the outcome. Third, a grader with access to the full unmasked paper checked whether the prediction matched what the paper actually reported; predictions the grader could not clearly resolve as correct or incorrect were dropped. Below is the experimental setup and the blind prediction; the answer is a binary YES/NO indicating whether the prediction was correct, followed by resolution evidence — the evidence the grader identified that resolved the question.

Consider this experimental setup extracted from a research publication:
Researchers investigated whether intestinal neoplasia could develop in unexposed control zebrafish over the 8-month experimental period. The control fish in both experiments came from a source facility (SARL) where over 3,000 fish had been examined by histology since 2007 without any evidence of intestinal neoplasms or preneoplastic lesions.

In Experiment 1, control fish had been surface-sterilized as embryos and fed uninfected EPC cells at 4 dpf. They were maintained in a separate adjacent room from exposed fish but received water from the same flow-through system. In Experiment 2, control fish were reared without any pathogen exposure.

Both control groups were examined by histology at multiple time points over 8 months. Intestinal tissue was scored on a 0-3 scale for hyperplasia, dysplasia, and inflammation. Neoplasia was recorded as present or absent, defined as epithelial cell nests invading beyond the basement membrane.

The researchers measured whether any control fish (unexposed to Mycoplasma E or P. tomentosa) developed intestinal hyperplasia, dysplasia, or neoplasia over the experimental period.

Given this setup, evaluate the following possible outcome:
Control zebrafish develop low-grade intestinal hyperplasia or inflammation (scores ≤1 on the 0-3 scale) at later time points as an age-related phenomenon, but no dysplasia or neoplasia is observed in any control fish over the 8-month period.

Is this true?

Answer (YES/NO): NO